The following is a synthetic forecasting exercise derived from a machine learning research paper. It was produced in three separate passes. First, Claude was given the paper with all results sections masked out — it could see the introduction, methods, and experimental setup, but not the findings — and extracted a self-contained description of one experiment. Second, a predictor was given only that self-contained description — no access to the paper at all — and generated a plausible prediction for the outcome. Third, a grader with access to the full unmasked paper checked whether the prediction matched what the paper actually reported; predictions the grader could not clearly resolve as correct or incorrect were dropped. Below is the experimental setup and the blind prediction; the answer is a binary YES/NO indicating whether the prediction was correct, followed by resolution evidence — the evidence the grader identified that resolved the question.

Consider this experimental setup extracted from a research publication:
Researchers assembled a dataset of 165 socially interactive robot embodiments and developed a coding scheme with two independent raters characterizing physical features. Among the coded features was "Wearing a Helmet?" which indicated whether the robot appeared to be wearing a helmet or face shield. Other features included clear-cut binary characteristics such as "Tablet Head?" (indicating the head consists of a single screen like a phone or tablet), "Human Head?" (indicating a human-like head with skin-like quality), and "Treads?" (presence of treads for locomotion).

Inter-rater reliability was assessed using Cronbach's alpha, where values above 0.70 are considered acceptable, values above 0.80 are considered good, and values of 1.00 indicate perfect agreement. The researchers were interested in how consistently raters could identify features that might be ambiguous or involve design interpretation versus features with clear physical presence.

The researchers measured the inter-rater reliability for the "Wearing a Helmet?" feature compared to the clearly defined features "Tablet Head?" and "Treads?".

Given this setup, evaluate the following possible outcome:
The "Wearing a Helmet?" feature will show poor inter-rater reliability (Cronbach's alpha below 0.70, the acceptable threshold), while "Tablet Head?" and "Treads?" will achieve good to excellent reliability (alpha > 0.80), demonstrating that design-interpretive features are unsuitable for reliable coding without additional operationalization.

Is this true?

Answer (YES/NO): YES